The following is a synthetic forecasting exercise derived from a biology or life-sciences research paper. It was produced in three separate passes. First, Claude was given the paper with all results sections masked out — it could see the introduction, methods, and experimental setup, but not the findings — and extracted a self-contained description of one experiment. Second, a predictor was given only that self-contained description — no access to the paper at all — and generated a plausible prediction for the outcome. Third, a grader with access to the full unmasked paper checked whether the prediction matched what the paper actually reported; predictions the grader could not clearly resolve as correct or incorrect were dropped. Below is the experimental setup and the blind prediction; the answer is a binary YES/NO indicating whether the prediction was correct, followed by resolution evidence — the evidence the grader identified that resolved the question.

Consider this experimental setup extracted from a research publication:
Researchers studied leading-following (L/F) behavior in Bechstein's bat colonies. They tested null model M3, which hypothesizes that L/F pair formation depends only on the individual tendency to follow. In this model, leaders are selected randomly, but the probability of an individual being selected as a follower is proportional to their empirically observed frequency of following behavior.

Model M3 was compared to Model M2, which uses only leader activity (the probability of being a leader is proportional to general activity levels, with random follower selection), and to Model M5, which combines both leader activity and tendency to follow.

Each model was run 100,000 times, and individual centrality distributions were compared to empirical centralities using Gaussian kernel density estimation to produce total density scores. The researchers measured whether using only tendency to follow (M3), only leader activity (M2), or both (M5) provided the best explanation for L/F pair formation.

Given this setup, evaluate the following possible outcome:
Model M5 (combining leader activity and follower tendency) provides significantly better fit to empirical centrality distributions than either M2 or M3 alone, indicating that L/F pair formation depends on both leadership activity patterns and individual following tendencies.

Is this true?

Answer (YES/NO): YES